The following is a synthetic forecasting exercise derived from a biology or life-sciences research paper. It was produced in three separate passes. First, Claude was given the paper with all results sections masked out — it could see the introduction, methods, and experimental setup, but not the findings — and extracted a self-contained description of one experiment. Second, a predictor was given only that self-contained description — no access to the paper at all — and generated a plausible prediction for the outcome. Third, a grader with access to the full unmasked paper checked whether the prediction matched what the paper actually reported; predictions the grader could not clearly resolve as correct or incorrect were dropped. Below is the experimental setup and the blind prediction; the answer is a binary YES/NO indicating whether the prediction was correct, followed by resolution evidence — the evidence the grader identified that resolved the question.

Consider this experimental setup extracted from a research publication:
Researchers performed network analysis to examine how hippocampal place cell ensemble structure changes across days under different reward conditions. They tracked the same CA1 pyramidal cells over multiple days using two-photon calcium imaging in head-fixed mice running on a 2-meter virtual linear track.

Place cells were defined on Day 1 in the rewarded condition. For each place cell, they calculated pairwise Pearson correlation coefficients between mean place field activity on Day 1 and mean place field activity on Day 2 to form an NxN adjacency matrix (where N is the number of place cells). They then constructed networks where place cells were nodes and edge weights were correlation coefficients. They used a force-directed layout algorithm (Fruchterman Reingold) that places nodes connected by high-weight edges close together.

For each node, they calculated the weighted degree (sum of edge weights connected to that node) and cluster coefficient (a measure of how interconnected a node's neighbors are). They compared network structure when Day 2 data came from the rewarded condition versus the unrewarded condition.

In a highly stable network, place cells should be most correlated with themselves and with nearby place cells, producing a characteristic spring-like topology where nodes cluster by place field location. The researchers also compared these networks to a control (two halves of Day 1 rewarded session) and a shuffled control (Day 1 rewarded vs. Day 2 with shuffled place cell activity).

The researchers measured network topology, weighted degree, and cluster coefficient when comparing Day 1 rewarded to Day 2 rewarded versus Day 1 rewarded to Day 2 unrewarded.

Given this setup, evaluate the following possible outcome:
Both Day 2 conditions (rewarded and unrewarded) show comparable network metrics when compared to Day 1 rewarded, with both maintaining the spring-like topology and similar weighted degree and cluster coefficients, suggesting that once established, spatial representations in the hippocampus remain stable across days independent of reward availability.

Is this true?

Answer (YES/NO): NO